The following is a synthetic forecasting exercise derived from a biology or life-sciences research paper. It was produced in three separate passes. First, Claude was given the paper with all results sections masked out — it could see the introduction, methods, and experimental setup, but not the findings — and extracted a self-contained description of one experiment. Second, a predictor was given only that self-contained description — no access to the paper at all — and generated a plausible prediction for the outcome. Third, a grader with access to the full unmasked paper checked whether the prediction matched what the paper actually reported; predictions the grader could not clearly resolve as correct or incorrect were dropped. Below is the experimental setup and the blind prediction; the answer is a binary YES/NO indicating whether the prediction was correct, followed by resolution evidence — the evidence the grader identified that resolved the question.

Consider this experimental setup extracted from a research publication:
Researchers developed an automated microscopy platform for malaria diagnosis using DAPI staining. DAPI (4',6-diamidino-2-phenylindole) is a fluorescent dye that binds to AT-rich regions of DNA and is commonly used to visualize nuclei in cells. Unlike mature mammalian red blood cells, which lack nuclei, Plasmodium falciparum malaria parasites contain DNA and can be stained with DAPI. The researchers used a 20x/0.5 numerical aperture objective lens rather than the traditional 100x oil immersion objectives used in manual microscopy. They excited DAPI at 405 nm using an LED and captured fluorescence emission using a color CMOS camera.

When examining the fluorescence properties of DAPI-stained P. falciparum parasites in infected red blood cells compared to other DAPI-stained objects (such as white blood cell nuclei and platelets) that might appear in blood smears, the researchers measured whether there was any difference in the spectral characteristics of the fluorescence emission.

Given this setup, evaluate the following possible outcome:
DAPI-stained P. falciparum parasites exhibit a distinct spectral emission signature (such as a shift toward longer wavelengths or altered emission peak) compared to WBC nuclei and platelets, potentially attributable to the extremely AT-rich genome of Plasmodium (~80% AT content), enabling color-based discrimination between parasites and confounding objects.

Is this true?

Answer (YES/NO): NO